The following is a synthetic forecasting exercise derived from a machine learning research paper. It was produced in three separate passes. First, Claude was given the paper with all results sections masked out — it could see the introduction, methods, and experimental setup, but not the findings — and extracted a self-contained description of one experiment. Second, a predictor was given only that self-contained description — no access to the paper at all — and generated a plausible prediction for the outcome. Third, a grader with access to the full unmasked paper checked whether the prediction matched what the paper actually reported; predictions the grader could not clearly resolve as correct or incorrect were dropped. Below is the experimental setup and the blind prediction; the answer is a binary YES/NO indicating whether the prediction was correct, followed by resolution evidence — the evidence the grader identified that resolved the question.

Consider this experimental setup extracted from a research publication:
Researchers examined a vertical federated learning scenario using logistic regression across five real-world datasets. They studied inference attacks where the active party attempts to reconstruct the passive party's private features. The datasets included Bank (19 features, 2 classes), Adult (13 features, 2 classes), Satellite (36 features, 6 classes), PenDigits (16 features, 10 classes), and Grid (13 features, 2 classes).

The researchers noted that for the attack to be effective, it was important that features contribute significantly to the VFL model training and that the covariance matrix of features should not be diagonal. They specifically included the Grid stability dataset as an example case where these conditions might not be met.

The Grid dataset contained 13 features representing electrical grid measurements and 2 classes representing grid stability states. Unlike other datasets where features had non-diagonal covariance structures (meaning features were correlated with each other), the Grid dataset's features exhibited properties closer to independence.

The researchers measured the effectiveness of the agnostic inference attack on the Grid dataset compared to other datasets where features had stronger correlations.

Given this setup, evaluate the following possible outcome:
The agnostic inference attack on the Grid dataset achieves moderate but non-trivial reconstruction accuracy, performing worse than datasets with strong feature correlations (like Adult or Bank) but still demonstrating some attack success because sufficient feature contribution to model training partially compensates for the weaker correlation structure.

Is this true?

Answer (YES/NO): NO